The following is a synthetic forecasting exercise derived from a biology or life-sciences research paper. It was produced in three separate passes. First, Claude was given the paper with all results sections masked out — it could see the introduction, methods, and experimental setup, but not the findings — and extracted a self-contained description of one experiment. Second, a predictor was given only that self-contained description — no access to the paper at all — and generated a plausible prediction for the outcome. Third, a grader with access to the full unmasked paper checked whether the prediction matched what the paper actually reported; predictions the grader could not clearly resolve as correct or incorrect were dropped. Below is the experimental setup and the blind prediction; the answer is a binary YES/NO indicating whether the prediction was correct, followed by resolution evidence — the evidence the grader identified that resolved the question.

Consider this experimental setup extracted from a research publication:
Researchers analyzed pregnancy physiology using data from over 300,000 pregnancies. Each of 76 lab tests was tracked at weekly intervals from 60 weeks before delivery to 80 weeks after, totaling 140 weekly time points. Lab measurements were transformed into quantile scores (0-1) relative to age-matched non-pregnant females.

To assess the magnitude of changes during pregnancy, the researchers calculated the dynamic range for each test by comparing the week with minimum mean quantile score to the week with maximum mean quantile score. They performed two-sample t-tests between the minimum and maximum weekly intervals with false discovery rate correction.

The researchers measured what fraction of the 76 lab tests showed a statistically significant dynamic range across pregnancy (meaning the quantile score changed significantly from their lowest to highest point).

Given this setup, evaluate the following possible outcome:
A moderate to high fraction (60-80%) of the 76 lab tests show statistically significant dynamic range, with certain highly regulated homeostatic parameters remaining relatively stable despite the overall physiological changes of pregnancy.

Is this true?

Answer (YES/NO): NO